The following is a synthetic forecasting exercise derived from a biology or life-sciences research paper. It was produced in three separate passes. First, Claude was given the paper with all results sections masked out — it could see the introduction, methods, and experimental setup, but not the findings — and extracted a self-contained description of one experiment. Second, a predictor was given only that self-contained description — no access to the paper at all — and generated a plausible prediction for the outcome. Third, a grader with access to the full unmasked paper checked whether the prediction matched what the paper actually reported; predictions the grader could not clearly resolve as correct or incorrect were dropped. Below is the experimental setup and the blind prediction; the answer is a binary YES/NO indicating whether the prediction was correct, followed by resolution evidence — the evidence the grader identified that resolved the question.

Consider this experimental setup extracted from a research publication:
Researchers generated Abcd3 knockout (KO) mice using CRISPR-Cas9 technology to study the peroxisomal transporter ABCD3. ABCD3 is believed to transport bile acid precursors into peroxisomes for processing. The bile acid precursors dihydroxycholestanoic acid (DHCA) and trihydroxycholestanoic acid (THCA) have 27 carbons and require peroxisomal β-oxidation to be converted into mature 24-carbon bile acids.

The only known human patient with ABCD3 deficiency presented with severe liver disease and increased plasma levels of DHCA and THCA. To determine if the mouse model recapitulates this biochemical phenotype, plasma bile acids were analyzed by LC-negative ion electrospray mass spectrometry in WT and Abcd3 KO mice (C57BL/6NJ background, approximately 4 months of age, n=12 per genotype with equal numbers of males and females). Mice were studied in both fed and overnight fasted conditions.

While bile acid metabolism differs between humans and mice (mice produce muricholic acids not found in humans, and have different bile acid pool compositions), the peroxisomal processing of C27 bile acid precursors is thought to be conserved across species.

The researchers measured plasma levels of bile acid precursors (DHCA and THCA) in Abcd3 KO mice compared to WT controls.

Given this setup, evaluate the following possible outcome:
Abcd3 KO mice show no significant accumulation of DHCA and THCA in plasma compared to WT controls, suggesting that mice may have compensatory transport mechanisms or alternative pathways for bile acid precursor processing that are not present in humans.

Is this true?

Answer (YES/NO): NO